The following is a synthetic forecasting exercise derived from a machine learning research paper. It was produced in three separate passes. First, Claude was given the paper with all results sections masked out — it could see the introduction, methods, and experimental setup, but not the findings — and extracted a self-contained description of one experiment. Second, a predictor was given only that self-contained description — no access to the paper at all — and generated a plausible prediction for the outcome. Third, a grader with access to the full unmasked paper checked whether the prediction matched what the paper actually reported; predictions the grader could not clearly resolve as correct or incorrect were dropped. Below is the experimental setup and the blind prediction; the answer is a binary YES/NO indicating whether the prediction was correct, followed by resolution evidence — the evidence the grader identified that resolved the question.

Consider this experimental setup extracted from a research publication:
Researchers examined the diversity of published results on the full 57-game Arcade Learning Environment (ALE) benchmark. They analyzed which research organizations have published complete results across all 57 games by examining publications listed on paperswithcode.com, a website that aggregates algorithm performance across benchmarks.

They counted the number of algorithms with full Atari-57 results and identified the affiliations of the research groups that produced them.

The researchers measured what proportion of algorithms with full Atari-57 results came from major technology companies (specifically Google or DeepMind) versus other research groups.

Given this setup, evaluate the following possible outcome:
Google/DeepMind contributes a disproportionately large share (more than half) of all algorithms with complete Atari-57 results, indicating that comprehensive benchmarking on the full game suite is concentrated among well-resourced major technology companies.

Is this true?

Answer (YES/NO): YES